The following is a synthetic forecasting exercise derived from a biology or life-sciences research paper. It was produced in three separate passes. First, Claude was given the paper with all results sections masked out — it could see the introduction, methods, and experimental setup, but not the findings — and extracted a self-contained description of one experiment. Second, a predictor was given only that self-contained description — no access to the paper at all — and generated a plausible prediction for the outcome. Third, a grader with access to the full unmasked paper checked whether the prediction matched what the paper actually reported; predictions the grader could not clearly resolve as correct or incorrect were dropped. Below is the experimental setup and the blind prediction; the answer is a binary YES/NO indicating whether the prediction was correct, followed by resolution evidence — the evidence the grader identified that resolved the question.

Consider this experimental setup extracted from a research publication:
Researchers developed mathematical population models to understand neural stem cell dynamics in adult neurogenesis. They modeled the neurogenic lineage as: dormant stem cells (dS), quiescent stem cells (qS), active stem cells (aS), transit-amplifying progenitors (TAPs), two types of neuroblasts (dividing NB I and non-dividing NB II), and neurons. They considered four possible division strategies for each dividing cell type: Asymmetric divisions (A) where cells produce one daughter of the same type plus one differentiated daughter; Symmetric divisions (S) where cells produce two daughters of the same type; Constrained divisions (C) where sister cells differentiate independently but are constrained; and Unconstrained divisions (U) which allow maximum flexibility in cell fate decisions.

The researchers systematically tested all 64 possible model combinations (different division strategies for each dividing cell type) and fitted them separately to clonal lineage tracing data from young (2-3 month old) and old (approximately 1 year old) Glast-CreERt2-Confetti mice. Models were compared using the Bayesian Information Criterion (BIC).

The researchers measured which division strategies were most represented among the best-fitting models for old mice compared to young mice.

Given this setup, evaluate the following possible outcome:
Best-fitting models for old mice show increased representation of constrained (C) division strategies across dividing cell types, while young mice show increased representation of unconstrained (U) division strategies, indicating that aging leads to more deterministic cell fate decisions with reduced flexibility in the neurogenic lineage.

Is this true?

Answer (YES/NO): NO